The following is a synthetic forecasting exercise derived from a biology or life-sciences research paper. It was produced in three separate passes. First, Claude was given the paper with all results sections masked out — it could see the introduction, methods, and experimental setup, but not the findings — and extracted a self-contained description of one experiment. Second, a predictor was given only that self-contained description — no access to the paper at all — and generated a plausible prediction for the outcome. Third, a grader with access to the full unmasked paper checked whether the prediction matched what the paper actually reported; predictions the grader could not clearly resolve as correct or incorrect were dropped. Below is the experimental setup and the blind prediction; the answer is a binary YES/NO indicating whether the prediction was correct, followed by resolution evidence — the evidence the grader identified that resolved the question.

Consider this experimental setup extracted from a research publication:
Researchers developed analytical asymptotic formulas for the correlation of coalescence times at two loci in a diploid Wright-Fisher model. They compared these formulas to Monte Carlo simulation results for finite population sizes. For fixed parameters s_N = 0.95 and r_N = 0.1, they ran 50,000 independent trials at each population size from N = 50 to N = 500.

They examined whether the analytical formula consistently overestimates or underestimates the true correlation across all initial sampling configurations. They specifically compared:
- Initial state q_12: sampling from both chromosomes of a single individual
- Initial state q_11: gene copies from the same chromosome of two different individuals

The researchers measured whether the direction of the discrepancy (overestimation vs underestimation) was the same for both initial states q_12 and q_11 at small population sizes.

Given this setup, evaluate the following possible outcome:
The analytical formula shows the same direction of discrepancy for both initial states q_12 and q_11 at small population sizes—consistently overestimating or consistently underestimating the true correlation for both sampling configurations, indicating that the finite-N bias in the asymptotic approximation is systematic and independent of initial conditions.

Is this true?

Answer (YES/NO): NO